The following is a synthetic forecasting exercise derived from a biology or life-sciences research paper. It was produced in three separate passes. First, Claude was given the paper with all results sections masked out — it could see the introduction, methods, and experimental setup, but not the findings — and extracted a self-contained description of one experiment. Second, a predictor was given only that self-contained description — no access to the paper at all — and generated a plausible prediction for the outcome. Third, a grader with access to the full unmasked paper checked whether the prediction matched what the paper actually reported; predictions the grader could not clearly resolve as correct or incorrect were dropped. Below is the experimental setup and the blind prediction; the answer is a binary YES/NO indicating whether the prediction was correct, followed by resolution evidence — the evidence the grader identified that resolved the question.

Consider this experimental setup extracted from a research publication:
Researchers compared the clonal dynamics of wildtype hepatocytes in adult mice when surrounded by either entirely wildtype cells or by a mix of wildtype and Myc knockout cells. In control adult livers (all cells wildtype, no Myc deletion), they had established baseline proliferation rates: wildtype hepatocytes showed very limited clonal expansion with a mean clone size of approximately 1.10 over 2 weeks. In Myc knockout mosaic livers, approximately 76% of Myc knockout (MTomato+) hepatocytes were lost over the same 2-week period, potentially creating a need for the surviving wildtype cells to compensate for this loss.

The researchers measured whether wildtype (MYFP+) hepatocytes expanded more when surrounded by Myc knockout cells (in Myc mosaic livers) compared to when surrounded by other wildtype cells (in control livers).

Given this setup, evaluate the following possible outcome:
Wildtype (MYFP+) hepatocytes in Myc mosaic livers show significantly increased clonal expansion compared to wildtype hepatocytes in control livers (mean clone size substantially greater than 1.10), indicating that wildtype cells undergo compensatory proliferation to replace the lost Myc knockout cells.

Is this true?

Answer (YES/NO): YES